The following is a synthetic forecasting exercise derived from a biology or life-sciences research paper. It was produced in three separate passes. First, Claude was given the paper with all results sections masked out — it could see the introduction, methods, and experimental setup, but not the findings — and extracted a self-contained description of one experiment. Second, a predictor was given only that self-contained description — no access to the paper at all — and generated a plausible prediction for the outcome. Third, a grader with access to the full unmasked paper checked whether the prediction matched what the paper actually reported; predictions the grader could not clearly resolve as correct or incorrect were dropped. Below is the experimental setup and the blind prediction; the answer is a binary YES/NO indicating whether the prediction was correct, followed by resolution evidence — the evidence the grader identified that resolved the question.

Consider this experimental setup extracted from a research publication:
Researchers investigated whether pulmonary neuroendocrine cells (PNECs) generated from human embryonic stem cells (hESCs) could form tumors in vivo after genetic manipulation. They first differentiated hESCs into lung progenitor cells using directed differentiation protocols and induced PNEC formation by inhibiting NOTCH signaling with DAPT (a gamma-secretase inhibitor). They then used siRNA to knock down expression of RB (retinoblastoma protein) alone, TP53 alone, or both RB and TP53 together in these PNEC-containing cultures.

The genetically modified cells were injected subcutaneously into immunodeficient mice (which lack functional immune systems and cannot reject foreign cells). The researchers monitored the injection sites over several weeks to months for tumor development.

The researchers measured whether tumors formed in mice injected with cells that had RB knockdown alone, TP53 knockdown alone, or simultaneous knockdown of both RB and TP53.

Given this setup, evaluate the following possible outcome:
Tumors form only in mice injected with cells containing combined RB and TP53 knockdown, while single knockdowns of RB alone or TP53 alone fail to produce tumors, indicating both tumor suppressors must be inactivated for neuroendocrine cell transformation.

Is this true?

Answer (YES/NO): YES